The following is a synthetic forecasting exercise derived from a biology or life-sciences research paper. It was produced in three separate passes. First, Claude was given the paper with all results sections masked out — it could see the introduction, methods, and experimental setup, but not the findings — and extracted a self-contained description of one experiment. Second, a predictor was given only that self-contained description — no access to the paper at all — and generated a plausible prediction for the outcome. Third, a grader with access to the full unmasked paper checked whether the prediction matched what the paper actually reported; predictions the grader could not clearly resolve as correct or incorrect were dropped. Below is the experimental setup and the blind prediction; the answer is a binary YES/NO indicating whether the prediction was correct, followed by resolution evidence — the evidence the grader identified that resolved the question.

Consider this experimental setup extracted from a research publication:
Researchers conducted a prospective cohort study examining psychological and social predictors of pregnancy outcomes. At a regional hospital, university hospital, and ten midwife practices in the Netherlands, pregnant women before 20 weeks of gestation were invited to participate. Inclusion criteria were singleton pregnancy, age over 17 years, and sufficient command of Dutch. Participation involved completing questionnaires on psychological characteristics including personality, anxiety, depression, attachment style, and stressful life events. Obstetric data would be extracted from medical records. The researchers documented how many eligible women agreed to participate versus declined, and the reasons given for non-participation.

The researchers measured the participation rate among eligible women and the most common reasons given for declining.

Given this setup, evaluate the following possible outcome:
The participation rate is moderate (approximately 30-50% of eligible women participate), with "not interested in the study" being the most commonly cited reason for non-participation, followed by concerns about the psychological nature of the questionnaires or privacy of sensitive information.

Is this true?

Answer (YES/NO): NO